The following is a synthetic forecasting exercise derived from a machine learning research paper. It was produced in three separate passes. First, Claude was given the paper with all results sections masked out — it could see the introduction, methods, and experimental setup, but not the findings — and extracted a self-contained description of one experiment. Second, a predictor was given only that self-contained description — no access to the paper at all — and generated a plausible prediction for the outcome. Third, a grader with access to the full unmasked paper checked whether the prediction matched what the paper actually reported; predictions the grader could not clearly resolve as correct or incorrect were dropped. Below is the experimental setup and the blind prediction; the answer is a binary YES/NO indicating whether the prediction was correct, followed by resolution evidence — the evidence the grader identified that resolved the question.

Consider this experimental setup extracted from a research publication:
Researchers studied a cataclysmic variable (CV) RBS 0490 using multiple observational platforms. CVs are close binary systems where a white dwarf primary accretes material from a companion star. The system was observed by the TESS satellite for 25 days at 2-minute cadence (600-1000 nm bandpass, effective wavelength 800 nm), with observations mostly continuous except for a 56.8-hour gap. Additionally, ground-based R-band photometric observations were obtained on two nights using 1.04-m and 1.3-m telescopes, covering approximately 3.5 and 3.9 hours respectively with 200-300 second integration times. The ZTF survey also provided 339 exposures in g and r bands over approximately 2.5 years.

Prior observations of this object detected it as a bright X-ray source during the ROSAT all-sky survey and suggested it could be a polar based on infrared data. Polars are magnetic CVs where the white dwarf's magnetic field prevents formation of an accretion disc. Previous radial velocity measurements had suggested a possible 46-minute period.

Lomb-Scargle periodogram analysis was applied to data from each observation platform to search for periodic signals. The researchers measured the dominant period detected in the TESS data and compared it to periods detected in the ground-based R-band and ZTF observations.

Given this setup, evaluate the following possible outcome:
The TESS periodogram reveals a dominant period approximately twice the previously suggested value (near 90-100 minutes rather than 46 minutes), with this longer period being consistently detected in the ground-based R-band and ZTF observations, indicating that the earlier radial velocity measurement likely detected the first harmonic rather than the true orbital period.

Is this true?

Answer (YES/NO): NO